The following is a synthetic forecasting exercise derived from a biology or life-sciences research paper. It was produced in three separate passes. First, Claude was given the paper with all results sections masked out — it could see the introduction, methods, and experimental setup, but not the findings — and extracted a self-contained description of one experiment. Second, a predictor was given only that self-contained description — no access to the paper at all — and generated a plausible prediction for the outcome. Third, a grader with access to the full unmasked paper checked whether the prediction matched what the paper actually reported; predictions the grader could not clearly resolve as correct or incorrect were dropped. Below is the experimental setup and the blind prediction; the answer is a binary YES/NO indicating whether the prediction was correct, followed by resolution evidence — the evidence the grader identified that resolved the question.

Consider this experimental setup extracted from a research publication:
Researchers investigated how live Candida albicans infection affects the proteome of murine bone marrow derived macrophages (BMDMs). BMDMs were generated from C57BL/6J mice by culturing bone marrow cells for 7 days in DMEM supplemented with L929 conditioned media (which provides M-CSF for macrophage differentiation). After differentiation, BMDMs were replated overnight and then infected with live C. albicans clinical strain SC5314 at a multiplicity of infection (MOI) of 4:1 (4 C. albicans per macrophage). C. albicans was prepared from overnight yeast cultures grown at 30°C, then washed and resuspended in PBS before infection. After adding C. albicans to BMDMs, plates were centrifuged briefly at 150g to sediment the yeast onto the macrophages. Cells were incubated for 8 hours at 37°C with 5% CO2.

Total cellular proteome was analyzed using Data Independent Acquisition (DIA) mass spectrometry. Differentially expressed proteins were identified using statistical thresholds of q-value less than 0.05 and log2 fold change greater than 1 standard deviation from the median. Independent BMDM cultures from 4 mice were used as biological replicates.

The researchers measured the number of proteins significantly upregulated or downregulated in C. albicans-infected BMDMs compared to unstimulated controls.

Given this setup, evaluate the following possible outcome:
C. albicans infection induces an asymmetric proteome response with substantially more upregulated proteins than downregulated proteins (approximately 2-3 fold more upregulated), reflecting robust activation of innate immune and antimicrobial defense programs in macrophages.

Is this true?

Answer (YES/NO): NO